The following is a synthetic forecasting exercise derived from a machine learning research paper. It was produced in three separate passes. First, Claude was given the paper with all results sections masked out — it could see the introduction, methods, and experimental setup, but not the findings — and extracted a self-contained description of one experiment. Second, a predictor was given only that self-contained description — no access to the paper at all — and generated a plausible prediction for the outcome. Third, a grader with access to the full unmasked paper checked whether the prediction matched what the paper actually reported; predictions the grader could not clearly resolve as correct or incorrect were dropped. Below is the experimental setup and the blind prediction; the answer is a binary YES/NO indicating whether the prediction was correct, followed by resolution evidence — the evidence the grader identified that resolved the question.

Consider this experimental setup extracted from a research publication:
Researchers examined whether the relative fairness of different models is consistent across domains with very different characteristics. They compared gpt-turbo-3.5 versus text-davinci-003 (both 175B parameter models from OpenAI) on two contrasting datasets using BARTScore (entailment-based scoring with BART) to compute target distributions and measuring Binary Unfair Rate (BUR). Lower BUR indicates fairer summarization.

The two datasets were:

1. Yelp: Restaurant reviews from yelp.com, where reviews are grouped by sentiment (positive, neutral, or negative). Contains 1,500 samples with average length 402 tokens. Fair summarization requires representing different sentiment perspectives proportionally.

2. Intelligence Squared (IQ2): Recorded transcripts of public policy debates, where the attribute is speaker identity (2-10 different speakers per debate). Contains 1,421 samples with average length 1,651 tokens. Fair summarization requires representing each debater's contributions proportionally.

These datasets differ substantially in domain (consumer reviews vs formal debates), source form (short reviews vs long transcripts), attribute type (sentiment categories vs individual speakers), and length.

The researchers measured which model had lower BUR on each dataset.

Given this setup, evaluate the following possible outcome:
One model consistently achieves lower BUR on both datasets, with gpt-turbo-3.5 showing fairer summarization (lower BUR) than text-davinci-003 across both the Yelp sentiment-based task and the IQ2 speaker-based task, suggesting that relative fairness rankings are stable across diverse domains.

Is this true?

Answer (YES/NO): YES